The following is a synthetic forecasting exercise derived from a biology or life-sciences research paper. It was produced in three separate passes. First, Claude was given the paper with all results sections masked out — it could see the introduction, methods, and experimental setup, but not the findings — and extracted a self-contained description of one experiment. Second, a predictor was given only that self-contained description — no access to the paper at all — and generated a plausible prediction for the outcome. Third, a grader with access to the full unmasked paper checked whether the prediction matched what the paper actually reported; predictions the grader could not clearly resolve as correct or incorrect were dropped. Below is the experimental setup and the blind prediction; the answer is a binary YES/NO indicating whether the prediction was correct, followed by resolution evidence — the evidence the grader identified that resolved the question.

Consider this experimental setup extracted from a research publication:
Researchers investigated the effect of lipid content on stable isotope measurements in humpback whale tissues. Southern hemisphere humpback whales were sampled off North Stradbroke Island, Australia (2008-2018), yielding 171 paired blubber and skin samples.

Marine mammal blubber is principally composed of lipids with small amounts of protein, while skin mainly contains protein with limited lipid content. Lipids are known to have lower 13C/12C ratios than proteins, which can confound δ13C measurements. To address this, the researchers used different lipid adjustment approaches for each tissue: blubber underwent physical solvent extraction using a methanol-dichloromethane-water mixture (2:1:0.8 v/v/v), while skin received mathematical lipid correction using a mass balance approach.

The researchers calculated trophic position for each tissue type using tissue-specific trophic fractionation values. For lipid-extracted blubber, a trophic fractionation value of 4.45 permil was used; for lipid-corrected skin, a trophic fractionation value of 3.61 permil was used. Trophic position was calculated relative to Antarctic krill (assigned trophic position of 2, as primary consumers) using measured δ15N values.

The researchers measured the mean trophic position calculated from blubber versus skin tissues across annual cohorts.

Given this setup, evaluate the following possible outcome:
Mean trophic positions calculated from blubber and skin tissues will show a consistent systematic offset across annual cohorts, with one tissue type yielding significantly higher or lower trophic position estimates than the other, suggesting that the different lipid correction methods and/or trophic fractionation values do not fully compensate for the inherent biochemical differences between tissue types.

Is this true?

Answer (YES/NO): NO